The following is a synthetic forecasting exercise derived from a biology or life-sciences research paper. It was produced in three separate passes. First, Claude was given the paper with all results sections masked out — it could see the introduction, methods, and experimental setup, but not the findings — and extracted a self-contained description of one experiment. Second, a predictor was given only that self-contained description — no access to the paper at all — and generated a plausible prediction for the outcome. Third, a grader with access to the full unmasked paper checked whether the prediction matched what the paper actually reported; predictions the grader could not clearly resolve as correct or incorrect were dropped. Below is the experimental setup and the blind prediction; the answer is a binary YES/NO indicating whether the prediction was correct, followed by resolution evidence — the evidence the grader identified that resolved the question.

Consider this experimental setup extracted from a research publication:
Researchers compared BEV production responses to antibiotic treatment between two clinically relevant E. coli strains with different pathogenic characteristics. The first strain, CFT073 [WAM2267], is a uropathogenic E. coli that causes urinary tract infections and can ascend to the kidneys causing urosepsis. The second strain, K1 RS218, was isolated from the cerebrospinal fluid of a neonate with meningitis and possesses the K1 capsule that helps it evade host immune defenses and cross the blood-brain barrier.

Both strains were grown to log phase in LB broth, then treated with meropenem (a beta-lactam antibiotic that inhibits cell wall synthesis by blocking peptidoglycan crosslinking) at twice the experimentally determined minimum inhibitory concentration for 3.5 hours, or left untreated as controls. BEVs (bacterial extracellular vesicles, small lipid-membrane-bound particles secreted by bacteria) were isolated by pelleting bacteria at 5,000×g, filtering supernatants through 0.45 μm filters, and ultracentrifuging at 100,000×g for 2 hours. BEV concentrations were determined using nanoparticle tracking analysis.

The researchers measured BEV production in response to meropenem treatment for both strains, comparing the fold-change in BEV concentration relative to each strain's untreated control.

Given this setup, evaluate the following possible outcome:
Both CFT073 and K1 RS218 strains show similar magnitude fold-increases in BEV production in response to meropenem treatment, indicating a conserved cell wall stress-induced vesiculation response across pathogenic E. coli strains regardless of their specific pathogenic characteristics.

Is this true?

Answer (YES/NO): NO